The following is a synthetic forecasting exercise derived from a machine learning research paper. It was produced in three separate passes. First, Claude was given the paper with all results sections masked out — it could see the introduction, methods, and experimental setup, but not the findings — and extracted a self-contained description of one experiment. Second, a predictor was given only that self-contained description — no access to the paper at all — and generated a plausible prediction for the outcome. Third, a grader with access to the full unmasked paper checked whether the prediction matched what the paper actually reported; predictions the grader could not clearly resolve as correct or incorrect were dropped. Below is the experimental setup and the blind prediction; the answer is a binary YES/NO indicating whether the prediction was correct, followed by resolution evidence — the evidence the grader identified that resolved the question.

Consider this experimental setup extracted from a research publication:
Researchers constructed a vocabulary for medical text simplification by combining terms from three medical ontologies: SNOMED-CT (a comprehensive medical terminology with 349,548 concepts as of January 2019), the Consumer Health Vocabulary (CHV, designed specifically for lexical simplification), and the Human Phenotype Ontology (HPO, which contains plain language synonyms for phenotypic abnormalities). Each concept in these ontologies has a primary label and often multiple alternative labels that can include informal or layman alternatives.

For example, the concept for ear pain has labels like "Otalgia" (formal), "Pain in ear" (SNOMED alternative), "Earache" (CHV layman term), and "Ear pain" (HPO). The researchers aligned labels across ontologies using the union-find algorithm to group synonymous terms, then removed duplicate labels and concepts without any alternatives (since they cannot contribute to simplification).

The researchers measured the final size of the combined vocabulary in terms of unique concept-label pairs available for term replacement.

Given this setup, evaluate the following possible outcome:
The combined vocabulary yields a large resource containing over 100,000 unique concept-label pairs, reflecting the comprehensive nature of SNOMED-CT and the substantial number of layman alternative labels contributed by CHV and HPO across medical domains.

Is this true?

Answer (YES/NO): YES